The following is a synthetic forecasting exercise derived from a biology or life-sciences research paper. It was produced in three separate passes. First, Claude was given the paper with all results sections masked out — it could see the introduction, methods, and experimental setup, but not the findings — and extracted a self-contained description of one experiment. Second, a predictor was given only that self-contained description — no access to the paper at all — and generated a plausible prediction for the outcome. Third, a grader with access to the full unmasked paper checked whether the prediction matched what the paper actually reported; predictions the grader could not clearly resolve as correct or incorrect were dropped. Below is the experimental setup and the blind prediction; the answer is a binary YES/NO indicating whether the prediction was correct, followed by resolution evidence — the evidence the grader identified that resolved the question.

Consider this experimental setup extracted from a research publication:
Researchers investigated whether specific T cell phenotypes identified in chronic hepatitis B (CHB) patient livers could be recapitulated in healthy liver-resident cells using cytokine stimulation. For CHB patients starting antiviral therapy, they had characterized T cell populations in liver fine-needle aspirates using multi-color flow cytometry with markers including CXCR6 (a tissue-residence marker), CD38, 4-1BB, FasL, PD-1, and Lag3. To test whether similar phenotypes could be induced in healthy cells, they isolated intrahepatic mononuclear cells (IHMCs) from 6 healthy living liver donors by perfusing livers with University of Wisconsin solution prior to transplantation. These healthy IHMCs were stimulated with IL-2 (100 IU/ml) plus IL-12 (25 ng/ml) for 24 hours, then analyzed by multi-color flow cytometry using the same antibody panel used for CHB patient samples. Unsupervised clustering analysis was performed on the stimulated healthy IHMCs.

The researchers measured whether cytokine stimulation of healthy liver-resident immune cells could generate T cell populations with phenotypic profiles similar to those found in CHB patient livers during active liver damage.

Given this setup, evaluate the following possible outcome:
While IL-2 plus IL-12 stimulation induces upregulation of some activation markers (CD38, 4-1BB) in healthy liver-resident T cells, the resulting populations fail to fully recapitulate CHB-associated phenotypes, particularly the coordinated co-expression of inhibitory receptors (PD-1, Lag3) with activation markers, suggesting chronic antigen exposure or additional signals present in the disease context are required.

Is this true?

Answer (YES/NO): NO